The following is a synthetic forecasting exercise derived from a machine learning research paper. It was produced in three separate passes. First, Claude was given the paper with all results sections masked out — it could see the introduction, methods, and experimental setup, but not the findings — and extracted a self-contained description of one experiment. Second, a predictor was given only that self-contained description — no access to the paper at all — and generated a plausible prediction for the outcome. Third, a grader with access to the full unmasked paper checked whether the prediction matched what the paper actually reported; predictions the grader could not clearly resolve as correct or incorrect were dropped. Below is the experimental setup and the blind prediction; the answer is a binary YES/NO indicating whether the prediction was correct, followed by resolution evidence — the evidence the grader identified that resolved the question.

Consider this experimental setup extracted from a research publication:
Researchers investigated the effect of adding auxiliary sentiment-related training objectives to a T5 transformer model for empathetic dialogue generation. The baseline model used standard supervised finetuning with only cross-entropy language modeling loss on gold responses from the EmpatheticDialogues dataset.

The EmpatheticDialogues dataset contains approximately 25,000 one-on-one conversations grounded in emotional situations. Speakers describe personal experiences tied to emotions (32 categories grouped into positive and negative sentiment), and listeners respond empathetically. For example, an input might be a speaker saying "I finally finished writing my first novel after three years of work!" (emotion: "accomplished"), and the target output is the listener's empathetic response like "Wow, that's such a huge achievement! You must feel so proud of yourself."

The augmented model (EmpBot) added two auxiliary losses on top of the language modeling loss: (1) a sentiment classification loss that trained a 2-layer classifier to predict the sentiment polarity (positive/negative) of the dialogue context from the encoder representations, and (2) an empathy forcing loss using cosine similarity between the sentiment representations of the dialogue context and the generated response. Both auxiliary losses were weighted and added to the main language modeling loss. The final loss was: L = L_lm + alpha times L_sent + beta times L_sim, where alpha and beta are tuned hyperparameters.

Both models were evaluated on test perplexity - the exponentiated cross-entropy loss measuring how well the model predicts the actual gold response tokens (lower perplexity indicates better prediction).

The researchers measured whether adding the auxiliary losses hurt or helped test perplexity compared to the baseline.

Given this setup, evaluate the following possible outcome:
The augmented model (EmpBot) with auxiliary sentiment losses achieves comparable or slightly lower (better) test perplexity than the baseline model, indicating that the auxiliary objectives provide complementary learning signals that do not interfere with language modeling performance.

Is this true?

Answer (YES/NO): YES